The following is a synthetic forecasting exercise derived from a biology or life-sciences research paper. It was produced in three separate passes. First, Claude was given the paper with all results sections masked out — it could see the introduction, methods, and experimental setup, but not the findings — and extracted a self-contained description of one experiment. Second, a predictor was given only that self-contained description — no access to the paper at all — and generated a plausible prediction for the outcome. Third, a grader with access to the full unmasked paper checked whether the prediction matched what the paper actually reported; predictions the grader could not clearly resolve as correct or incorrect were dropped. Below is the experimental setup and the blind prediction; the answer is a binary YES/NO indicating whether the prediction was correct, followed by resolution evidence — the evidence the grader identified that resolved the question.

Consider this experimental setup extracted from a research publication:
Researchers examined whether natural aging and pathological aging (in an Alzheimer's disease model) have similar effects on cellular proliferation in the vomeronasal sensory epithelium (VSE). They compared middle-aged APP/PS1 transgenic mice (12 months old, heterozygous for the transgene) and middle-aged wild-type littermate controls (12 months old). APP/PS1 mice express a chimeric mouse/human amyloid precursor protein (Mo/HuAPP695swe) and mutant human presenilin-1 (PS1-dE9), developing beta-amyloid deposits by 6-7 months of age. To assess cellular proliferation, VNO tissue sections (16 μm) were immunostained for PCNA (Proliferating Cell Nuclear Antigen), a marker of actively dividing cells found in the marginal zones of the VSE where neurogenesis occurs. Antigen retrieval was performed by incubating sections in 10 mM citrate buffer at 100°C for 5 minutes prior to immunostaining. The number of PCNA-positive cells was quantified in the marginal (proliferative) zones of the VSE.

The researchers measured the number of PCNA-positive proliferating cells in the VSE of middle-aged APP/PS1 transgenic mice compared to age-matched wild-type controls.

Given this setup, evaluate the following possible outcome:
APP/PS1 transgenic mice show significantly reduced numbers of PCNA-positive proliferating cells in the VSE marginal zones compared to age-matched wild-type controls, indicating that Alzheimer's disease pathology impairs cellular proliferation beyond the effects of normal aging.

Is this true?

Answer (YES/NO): NO